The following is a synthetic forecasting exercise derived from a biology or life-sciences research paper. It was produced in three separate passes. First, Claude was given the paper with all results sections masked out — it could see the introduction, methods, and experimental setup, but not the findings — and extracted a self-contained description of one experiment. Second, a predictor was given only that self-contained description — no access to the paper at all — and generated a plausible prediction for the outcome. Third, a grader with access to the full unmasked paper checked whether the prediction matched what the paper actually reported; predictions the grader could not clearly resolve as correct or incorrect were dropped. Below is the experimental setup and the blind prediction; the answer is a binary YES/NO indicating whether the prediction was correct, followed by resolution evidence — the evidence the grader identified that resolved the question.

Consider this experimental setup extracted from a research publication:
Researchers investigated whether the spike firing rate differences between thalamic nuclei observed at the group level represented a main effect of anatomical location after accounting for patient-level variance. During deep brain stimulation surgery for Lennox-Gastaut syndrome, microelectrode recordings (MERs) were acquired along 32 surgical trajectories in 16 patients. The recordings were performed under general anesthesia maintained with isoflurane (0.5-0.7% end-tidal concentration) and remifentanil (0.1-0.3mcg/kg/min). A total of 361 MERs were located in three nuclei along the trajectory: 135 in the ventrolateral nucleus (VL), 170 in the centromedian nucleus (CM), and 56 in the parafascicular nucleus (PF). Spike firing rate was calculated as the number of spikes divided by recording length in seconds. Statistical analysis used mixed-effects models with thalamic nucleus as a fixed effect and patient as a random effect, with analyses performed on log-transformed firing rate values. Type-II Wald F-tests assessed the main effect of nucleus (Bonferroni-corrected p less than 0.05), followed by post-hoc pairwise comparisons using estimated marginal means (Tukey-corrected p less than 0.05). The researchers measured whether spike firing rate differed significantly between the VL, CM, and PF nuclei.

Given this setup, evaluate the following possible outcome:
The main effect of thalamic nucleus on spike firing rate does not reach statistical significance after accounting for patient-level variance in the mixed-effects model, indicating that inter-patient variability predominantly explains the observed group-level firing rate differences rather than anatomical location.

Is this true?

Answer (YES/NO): NO